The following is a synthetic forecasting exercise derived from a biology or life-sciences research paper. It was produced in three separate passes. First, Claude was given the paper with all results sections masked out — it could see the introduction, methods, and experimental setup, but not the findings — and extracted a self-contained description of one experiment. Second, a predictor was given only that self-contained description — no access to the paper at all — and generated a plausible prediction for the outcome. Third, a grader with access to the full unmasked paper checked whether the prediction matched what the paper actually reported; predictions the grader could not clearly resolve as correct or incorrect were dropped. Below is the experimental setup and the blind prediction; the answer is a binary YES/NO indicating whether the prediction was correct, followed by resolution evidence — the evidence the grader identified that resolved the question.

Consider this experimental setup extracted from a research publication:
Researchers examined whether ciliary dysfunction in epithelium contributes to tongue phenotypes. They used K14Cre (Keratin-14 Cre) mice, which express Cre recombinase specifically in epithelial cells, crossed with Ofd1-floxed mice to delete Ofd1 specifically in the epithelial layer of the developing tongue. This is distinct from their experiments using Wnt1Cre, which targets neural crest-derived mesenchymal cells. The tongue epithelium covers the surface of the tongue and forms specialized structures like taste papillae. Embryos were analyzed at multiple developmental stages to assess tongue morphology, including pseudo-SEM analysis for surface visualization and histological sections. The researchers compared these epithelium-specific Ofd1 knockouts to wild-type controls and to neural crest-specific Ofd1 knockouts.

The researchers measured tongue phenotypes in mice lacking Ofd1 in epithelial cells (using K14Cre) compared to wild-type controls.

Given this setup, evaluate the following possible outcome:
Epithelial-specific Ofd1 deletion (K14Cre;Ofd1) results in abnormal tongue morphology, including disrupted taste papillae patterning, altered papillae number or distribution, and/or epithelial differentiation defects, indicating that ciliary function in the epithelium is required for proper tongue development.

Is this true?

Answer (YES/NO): NO